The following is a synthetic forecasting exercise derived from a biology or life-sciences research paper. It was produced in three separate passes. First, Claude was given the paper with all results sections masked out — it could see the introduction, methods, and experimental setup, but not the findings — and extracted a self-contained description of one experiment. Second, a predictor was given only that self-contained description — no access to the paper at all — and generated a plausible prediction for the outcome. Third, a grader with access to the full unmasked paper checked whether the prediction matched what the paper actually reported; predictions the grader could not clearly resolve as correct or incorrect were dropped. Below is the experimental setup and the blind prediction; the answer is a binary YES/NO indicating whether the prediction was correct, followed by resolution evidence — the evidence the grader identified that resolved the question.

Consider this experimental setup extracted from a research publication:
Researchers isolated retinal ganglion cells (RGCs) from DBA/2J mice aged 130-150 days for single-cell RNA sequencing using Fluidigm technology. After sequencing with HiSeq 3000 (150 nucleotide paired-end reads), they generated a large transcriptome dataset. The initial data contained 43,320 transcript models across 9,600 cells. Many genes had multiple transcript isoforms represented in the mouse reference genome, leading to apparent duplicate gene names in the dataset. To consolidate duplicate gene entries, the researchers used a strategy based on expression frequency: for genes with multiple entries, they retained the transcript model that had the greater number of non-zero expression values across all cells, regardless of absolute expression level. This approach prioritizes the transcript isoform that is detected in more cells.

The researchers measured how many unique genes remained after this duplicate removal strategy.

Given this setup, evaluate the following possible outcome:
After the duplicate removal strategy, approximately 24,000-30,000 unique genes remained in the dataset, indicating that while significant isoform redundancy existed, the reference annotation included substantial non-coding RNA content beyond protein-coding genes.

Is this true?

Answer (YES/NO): YES